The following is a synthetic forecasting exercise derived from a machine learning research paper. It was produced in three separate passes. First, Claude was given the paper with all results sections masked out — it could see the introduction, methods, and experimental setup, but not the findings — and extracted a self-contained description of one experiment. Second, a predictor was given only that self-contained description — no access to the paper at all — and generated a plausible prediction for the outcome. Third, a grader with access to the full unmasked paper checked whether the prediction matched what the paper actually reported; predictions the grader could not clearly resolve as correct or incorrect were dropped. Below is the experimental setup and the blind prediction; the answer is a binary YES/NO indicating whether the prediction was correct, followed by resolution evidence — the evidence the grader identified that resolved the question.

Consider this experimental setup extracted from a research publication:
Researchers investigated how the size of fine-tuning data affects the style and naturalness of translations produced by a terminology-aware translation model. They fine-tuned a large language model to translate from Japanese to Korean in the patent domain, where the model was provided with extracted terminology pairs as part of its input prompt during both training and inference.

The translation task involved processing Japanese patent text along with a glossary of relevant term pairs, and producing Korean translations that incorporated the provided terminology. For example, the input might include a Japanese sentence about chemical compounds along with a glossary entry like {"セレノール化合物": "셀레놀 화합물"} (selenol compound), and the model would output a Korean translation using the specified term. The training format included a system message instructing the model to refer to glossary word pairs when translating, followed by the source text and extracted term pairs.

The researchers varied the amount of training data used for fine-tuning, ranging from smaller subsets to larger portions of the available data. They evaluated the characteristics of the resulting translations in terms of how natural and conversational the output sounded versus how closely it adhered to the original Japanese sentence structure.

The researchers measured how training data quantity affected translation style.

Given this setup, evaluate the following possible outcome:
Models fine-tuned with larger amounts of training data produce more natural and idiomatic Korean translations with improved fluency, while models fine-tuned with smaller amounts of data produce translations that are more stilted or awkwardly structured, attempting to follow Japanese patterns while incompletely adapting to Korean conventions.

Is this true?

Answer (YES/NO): NO